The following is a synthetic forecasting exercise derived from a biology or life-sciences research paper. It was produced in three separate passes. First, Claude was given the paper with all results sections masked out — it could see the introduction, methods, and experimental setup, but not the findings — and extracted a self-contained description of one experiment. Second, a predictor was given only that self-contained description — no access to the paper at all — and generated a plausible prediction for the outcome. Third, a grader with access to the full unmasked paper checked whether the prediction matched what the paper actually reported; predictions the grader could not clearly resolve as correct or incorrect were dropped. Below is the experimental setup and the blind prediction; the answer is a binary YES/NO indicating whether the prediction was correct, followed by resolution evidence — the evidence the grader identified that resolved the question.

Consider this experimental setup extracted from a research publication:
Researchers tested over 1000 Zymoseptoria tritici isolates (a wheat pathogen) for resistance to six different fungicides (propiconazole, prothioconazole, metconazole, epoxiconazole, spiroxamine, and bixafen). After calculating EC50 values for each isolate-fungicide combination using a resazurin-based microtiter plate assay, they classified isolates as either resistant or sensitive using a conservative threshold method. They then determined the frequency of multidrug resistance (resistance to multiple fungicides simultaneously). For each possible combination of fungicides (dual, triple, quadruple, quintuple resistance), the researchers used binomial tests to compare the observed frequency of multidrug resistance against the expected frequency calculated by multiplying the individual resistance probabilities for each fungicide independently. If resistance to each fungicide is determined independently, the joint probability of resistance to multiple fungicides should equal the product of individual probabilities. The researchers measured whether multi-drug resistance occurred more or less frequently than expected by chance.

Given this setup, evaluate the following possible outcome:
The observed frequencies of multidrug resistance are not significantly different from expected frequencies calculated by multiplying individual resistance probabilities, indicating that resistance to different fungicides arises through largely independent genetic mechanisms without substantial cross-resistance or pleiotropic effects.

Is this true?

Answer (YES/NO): NO